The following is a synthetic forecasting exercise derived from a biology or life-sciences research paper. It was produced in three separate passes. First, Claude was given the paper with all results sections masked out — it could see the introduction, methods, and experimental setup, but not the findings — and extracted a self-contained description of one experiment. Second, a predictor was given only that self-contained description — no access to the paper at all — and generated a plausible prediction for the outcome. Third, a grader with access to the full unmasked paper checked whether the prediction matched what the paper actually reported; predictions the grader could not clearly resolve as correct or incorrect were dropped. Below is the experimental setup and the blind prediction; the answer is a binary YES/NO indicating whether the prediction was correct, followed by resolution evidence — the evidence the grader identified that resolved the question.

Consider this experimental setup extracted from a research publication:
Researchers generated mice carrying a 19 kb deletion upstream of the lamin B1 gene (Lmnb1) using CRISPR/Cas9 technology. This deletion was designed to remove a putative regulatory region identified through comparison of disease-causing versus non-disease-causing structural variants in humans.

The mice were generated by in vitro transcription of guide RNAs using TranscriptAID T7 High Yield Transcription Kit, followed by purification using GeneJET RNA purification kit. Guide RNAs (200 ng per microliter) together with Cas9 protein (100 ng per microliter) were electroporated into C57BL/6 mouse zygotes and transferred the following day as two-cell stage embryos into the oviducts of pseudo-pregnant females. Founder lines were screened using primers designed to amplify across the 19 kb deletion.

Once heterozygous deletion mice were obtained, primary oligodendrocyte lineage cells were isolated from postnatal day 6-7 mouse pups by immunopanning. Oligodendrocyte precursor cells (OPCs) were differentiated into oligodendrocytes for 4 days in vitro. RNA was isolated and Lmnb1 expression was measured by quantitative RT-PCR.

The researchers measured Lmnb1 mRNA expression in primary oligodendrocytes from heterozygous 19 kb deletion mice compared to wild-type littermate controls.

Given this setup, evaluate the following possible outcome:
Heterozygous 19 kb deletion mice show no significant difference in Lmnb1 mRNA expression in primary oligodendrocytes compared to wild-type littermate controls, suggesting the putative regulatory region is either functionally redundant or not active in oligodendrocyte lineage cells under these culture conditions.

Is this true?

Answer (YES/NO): NO